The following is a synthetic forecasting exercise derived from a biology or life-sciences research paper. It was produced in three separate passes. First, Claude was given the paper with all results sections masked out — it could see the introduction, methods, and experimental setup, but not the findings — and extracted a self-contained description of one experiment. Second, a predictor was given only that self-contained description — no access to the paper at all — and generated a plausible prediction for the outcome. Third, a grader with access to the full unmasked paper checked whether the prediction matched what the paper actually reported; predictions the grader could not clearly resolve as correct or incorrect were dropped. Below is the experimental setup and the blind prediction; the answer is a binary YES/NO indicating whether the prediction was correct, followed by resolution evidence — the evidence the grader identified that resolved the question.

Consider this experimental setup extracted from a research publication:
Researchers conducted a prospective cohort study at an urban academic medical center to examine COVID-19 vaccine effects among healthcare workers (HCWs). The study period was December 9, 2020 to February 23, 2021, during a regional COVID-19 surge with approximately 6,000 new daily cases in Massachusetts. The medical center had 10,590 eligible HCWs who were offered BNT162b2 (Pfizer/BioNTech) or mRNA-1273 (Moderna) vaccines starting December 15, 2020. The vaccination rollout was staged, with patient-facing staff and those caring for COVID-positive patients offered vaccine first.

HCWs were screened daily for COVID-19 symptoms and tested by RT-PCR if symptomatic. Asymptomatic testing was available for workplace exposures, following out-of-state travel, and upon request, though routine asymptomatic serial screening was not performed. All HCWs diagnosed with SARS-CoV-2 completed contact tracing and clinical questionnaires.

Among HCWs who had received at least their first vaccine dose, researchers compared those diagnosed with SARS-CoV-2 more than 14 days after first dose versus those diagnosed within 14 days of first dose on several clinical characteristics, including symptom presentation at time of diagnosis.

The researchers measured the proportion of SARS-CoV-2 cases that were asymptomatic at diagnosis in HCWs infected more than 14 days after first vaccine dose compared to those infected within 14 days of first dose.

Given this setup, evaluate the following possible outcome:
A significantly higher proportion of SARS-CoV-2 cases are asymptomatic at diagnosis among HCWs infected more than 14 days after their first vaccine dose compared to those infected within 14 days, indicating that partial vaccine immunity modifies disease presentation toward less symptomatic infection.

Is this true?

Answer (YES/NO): YES